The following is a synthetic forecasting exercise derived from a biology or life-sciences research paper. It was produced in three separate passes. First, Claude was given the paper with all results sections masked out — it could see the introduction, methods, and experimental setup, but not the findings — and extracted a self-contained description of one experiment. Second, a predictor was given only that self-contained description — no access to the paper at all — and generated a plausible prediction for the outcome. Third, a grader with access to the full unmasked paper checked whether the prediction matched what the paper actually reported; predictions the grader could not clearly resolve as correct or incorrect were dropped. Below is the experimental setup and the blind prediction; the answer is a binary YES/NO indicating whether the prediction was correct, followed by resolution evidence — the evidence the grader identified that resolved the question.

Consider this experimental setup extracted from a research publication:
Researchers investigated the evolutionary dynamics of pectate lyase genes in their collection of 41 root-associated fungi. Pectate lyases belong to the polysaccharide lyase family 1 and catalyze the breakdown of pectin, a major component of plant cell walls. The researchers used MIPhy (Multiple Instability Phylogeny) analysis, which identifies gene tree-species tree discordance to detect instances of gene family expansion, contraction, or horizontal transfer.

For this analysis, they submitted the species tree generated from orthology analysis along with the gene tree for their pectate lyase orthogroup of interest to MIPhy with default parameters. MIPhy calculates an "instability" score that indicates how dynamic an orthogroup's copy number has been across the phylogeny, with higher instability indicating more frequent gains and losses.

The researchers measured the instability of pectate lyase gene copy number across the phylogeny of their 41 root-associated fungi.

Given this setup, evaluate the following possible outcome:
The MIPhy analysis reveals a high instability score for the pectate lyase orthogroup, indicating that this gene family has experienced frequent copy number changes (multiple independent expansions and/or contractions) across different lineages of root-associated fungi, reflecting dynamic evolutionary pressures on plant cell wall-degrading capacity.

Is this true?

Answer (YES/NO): NO